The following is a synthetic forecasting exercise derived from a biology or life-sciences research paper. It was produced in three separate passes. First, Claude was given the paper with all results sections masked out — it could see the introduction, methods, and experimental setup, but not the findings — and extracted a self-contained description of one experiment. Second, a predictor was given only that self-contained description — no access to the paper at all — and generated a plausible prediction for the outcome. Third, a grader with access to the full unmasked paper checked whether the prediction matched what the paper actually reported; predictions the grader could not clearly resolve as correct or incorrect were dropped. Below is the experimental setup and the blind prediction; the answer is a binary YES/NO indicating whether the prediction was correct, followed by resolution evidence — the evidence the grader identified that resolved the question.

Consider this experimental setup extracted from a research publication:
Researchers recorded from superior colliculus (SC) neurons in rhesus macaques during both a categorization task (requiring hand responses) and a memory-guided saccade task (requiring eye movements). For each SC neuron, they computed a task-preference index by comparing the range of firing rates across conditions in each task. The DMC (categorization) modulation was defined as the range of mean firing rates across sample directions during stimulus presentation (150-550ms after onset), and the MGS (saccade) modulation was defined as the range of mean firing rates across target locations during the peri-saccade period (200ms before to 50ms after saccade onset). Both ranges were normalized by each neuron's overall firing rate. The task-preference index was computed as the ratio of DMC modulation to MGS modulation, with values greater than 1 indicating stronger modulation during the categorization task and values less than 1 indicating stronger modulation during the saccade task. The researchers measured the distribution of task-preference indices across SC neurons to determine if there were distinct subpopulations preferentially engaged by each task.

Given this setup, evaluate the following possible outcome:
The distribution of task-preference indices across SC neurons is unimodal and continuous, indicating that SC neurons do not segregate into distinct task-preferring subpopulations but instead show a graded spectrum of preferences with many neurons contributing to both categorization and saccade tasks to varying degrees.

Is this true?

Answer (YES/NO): YES